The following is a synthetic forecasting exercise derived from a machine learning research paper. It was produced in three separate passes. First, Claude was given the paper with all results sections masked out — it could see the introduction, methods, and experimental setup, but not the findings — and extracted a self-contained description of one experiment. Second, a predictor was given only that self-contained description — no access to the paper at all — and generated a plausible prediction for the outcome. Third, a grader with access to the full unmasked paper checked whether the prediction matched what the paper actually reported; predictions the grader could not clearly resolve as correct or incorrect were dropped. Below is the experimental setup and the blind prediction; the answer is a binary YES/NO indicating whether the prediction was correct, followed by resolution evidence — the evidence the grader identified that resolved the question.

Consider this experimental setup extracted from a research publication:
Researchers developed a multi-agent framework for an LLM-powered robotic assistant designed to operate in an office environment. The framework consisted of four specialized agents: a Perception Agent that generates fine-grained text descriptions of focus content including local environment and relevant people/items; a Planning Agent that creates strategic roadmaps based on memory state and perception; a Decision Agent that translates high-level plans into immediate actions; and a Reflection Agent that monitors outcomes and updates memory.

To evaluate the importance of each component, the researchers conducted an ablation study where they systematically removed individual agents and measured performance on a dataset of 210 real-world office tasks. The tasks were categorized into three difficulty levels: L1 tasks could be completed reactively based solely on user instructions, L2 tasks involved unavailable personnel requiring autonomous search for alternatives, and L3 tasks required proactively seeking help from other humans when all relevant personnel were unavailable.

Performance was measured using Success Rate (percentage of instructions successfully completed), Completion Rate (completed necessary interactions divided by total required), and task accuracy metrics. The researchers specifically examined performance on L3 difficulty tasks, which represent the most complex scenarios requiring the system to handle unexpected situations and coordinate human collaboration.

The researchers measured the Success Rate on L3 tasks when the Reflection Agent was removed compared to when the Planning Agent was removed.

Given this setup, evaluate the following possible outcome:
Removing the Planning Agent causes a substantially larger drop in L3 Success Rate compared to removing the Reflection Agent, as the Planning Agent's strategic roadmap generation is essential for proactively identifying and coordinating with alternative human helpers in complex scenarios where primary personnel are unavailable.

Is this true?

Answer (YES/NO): YES